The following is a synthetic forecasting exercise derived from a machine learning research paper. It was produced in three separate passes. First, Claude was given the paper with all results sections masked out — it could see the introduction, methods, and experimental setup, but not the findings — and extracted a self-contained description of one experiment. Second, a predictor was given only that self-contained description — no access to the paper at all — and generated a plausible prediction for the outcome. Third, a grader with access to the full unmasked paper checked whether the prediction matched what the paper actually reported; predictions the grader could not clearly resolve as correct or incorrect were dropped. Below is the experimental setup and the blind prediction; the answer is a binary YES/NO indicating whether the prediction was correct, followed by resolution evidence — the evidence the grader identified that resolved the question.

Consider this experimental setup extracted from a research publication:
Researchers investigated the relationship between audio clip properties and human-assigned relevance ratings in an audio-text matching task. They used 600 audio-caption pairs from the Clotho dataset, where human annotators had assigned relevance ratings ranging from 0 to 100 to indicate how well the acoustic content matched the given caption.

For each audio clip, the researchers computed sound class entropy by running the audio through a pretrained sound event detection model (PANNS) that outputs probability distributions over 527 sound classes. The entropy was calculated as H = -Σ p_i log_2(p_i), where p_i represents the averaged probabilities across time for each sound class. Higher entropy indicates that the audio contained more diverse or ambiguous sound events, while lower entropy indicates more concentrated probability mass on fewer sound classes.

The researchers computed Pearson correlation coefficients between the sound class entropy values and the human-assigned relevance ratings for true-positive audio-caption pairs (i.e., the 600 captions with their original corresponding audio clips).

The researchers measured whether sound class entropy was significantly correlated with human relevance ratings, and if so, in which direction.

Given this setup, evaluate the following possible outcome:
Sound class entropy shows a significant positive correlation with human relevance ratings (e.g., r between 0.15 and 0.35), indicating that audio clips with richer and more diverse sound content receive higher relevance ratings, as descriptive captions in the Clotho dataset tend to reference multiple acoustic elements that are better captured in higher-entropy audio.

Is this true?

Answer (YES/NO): NO